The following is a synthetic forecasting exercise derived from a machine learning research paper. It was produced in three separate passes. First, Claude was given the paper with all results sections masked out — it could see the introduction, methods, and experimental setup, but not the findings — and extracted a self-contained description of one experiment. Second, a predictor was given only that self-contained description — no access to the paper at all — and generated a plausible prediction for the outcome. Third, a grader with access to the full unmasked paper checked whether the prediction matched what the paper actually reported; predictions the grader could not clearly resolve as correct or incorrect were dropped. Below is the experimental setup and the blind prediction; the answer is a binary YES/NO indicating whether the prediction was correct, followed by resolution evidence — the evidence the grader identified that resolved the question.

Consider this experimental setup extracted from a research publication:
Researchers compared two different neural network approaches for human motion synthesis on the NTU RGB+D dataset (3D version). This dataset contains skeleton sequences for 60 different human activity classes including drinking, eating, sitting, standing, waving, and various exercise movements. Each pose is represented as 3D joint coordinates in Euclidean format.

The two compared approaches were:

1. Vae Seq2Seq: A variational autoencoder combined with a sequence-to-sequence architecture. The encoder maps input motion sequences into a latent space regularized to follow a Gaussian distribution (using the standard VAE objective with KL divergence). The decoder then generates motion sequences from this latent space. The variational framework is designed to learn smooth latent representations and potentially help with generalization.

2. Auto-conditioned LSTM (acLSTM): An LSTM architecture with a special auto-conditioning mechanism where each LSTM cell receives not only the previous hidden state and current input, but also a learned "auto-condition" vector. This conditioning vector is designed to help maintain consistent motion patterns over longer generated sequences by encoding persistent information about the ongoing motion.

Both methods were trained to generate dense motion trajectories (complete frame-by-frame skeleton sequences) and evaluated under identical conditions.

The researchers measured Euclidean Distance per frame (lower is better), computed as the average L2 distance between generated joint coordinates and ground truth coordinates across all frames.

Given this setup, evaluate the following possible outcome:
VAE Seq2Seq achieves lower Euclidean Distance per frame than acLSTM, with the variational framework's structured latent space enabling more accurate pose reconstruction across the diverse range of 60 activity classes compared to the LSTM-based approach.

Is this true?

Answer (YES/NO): YES